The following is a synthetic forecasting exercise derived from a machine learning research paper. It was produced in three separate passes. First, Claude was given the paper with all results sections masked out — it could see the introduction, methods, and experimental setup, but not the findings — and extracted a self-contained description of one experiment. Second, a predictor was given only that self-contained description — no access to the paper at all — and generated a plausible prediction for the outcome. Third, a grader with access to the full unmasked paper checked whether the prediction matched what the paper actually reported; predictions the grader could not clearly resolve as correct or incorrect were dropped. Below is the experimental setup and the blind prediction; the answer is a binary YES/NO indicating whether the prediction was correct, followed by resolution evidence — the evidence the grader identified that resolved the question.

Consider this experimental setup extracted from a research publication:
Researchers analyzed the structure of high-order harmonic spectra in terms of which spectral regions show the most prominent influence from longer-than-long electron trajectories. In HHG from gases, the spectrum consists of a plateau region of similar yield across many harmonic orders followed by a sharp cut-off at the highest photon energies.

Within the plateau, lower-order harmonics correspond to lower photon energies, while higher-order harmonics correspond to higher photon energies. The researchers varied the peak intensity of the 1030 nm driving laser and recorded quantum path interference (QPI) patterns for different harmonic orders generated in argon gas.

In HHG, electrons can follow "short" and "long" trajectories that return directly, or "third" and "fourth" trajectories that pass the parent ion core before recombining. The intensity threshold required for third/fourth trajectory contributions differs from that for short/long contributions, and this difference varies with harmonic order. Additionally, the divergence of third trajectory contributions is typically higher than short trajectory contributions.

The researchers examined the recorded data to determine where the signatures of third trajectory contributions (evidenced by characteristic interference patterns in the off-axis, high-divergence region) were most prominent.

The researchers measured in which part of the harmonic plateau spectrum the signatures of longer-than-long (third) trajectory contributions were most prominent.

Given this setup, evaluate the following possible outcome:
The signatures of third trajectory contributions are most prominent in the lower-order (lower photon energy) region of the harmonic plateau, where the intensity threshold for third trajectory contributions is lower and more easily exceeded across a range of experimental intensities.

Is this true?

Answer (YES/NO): YES